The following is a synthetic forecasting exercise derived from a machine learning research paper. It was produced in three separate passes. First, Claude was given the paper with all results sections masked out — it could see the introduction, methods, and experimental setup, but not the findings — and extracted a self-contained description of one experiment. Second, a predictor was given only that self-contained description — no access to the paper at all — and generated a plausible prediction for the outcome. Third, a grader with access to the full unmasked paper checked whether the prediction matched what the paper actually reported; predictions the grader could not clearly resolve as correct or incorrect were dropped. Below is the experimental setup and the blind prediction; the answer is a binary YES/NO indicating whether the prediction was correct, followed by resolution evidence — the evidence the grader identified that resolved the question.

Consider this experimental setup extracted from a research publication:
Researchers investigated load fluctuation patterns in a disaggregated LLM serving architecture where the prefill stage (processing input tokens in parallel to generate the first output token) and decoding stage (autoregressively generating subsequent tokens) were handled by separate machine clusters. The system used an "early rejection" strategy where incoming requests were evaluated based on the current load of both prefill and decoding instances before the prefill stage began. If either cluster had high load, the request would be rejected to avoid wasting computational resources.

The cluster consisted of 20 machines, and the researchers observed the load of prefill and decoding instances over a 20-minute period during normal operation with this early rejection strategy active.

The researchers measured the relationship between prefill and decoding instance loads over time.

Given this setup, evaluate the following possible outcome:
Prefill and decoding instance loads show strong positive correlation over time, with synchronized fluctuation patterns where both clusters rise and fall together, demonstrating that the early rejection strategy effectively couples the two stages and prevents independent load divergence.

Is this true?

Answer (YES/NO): NO